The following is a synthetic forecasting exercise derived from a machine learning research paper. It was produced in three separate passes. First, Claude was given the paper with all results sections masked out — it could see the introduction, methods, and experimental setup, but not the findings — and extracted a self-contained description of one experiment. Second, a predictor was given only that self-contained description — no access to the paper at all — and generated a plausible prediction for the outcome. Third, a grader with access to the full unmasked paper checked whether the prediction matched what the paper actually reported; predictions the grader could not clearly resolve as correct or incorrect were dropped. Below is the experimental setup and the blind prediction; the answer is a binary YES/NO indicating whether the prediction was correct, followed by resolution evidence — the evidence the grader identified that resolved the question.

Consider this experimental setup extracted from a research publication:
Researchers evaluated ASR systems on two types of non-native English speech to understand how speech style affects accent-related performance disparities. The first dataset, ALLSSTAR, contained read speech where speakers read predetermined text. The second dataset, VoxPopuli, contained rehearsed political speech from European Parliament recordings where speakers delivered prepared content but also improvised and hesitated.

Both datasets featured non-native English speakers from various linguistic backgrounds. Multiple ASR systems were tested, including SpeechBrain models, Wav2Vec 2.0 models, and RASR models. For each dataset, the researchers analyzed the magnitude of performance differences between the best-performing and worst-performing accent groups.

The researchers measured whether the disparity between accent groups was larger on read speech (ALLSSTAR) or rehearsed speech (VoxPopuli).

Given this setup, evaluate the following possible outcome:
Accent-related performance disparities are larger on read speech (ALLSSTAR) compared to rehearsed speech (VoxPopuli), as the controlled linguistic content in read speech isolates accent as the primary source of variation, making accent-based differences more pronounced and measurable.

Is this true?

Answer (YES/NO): YES